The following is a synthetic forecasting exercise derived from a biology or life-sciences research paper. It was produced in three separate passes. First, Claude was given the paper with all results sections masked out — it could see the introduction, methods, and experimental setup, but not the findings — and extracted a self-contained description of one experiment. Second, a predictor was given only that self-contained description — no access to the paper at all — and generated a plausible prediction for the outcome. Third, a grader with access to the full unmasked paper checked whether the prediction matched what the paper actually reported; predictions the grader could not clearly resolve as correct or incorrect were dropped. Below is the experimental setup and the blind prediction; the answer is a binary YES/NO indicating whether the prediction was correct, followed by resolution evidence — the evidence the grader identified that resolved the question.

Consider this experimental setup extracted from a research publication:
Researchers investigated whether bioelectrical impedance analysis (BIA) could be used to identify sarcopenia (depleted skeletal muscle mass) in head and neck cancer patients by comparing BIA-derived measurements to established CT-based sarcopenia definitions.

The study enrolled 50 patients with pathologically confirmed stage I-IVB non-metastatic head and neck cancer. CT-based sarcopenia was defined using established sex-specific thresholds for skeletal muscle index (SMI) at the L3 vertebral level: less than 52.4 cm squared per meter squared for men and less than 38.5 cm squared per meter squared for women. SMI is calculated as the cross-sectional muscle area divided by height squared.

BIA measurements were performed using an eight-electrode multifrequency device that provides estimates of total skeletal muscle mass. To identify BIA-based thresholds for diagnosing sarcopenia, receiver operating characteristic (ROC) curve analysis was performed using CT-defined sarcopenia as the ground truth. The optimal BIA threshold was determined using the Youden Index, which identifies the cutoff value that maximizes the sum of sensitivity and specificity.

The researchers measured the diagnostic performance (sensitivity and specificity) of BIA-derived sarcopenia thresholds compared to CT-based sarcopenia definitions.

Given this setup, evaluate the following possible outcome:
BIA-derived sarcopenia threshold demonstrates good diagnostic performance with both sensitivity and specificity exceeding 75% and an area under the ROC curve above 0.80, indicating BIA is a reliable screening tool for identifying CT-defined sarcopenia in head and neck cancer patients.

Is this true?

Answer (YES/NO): YES